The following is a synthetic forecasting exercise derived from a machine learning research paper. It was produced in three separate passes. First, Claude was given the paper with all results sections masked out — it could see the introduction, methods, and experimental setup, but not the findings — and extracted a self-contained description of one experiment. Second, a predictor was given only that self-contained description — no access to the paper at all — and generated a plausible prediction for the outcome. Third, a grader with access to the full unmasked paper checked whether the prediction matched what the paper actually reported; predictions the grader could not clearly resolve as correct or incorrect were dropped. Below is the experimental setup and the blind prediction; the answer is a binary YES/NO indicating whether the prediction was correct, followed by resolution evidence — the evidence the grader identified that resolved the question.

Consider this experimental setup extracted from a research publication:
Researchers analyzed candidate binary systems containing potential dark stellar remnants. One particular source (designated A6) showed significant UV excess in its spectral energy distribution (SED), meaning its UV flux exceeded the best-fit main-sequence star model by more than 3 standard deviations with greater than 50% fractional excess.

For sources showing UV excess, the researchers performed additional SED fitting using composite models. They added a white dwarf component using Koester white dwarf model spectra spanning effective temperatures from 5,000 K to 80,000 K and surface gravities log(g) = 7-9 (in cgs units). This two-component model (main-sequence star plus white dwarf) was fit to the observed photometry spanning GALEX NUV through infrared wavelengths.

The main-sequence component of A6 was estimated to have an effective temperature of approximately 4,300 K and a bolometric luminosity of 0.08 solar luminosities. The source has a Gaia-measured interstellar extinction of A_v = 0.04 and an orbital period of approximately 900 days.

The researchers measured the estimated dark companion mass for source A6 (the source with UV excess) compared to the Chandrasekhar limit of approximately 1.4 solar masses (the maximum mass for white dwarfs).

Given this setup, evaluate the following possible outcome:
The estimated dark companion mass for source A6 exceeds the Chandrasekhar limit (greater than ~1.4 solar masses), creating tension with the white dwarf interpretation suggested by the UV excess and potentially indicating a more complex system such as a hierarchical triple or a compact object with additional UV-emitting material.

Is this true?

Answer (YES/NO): NO